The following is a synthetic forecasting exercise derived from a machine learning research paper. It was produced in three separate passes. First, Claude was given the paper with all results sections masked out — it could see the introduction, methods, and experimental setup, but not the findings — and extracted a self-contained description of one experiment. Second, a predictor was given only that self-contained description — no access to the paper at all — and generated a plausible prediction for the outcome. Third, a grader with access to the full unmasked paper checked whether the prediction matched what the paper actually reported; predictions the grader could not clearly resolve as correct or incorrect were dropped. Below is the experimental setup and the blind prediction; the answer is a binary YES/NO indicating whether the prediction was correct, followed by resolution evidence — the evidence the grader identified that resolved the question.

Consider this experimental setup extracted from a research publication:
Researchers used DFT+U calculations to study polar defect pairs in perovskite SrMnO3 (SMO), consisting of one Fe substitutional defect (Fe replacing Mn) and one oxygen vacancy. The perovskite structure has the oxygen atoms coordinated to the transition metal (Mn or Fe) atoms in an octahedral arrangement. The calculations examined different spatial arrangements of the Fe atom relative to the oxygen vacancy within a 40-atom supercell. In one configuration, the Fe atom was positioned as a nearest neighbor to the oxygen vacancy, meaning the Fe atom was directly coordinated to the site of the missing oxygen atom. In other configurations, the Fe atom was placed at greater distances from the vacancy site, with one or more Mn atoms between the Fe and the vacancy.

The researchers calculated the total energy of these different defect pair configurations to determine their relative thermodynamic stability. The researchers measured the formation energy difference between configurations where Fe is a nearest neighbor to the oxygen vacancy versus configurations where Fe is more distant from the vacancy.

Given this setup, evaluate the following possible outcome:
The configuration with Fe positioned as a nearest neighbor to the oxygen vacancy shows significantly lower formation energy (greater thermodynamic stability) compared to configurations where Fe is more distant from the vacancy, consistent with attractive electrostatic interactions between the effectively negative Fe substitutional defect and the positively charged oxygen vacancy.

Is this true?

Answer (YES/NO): NO